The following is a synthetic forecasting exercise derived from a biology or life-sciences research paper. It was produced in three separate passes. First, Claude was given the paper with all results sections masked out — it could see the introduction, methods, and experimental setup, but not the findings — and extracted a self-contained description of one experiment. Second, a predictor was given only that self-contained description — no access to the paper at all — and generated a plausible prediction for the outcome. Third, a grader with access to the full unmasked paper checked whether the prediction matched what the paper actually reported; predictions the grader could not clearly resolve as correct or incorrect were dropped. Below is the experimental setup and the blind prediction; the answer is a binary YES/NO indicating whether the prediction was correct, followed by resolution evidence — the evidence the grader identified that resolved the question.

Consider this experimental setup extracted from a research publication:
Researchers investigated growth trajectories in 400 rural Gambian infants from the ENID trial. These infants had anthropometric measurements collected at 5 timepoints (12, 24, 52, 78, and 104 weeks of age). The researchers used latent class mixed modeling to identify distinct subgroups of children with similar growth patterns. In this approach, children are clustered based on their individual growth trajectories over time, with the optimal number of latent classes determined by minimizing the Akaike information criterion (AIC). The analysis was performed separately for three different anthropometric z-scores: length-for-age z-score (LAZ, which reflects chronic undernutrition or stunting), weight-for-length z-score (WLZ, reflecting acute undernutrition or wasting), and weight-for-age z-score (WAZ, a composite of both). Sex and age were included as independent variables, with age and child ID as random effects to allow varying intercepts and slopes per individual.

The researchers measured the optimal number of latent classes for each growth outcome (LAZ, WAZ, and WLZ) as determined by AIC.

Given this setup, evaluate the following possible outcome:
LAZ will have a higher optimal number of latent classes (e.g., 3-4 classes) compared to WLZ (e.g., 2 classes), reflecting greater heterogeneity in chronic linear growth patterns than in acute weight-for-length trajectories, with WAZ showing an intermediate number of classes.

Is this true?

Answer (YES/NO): NO